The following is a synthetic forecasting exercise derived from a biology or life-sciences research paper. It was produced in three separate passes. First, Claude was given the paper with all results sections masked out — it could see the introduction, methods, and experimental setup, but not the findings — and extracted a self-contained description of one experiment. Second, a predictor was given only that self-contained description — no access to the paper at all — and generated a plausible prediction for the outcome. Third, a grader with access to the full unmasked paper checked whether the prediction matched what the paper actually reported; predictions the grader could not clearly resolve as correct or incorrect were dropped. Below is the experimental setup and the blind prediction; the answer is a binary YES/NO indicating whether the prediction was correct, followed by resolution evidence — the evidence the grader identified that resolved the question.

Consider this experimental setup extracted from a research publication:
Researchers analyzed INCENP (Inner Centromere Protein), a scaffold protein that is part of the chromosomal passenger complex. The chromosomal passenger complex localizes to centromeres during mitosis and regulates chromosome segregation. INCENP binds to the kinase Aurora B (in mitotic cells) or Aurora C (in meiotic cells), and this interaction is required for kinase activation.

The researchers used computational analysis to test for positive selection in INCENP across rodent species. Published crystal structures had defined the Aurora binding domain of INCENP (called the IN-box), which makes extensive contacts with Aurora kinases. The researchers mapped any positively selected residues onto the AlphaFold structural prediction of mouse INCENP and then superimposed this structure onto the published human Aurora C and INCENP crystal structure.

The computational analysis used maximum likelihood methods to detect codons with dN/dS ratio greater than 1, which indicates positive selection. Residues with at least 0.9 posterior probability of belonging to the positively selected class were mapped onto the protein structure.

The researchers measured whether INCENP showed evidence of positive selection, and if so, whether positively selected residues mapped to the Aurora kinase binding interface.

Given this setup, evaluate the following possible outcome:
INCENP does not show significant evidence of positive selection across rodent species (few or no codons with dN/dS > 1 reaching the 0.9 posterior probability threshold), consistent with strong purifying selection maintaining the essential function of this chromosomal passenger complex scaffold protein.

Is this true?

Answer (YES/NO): NO